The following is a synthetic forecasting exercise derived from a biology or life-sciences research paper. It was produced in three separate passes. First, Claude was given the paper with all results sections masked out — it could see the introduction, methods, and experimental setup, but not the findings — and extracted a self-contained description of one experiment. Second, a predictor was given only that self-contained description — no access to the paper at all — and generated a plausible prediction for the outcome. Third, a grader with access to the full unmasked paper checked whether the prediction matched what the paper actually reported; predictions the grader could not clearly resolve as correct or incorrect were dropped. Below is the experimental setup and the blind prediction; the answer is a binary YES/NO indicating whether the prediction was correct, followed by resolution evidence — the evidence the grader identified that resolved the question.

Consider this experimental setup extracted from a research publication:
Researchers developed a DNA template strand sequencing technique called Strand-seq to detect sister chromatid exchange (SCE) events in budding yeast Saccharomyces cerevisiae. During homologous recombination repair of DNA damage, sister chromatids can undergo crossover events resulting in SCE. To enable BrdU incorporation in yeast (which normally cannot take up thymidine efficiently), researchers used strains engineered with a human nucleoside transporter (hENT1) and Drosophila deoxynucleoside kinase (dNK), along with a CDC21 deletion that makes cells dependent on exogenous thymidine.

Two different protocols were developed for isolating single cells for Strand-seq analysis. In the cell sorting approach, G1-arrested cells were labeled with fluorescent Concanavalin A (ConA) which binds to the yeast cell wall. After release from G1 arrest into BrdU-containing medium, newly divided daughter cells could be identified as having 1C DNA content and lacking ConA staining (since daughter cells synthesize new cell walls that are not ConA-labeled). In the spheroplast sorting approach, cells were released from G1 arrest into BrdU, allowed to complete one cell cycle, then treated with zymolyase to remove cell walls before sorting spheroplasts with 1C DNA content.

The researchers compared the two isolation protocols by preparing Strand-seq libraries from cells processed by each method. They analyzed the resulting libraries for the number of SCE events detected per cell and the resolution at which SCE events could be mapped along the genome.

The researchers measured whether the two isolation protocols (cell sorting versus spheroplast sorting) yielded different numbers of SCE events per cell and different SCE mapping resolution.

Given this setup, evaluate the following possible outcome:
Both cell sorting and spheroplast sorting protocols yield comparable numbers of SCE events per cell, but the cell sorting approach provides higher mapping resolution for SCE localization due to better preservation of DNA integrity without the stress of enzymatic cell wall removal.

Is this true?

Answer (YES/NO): NO